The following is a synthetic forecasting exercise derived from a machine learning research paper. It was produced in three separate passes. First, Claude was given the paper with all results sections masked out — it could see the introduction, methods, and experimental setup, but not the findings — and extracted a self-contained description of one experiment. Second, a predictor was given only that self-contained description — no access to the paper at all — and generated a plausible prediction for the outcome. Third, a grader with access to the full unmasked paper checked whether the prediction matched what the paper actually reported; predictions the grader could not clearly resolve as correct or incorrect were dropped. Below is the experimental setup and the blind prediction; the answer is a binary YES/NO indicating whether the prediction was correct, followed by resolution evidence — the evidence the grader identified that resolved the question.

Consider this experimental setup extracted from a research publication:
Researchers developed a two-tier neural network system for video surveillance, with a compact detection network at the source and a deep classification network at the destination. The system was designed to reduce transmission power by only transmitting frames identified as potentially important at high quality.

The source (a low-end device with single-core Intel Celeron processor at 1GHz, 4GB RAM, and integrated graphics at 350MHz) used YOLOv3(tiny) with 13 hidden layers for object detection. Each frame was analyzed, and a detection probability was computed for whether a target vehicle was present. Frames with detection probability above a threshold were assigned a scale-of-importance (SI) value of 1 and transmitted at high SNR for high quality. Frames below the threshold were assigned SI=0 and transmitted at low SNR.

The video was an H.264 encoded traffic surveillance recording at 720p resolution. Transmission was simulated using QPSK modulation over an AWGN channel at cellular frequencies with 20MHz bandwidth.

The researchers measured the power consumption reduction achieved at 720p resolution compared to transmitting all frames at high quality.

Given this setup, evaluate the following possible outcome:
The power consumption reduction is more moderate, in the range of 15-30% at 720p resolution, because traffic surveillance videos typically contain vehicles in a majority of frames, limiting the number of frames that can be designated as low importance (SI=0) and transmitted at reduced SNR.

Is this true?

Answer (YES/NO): NO